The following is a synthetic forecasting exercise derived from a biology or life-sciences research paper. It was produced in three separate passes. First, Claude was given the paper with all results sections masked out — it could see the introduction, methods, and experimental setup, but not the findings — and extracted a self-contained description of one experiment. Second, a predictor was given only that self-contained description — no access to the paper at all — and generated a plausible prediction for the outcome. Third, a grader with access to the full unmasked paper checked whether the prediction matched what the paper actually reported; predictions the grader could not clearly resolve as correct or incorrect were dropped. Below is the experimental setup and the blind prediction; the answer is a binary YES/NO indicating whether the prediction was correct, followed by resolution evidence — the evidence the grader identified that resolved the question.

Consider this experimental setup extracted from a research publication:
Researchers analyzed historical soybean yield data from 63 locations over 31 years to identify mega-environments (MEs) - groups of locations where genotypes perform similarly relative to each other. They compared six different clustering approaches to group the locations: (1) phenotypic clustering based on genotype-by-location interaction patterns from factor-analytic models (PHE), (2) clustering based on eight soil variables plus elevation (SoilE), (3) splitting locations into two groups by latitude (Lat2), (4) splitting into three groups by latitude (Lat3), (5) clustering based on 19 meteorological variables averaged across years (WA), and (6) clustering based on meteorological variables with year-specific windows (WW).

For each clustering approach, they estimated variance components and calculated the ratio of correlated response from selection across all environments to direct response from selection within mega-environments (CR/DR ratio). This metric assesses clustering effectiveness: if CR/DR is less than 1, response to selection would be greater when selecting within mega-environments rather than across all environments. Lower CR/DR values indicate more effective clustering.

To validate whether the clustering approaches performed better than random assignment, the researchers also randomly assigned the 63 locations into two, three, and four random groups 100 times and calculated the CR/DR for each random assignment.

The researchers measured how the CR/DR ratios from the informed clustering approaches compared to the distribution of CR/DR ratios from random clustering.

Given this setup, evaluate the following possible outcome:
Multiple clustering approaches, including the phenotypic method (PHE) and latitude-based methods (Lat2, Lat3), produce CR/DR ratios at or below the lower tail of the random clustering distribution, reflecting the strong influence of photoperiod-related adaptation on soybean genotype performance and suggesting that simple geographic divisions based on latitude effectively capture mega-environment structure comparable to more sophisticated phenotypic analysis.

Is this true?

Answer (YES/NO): NO